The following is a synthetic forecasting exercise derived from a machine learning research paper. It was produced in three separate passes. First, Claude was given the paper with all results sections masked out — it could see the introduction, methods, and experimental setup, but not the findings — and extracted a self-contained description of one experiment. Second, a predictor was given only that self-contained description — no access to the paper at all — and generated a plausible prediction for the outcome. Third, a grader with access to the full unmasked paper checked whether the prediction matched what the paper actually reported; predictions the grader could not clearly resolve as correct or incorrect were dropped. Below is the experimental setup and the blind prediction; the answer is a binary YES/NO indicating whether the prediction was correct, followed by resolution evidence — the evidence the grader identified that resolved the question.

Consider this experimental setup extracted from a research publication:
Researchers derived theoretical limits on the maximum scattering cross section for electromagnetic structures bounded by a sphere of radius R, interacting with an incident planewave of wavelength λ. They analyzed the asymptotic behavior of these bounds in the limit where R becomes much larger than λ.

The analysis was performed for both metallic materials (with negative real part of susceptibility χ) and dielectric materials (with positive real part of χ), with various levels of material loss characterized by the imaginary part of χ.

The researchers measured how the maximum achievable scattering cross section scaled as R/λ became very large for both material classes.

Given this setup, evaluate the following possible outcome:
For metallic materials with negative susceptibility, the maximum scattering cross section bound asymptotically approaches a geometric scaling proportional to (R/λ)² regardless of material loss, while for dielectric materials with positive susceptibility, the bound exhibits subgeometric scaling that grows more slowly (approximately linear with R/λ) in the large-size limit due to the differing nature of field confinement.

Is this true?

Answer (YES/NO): NO